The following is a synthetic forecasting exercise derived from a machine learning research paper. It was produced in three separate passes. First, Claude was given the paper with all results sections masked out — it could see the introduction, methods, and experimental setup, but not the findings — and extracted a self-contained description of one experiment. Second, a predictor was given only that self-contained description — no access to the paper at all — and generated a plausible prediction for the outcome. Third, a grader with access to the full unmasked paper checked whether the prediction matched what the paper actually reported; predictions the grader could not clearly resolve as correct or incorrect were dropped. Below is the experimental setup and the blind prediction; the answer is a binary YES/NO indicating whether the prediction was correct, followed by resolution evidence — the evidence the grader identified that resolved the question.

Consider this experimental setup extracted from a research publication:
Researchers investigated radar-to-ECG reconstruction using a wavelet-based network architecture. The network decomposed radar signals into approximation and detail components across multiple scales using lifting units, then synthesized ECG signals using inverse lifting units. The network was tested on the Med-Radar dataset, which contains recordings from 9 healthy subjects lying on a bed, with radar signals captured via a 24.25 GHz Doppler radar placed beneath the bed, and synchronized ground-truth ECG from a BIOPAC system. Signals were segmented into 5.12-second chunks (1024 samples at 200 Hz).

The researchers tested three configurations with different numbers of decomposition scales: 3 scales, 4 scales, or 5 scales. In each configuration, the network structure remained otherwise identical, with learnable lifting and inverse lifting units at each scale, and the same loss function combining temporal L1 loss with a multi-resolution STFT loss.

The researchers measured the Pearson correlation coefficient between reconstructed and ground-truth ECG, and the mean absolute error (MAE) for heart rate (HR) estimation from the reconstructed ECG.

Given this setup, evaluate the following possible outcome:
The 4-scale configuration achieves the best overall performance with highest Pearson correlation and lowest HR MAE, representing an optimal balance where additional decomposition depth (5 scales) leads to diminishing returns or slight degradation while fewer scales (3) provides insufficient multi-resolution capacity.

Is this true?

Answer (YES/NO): YES